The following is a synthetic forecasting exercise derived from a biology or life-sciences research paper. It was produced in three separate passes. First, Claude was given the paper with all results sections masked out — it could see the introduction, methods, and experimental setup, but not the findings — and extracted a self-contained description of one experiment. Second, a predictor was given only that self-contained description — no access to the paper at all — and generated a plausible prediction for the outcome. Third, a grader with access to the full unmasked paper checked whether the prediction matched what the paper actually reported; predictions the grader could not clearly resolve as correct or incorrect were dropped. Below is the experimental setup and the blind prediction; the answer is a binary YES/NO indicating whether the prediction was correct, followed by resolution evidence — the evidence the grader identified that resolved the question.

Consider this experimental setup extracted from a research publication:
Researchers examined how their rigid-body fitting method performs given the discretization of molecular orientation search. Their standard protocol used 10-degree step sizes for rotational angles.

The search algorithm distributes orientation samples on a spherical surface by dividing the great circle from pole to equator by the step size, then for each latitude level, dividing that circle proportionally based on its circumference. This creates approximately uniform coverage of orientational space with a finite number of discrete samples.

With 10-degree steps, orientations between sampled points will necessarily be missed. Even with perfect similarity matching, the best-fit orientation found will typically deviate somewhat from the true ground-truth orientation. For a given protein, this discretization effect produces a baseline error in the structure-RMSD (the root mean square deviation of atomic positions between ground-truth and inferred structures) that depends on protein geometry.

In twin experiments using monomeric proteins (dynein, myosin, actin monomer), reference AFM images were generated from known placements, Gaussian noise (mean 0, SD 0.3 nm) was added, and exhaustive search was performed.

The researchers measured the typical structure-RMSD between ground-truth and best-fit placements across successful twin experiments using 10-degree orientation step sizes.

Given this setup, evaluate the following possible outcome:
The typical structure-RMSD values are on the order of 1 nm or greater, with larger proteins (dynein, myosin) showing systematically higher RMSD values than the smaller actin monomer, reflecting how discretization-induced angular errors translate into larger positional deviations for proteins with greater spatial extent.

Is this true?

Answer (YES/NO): NO